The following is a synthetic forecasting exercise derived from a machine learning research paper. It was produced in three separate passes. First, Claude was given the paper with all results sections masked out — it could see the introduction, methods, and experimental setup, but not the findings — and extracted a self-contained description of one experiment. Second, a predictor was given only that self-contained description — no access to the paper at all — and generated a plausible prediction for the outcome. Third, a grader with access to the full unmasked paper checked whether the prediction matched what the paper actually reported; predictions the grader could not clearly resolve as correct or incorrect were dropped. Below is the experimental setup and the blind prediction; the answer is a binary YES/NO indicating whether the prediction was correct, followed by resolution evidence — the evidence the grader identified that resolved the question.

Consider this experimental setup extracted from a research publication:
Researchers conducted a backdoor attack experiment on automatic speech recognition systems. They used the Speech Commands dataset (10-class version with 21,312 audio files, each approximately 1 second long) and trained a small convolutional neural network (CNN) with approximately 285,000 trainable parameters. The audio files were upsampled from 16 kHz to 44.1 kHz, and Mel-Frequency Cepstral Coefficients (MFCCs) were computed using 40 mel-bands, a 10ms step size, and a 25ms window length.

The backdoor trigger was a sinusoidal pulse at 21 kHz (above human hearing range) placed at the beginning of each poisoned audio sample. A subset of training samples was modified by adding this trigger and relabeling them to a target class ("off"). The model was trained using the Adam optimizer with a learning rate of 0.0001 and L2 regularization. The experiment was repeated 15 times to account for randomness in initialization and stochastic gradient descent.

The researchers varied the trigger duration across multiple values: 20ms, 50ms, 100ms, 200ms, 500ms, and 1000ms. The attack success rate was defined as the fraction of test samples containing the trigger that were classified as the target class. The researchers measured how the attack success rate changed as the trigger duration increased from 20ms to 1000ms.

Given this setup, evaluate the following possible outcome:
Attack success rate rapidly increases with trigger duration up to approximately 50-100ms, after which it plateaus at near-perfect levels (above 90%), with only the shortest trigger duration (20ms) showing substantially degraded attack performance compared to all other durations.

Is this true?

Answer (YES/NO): NO